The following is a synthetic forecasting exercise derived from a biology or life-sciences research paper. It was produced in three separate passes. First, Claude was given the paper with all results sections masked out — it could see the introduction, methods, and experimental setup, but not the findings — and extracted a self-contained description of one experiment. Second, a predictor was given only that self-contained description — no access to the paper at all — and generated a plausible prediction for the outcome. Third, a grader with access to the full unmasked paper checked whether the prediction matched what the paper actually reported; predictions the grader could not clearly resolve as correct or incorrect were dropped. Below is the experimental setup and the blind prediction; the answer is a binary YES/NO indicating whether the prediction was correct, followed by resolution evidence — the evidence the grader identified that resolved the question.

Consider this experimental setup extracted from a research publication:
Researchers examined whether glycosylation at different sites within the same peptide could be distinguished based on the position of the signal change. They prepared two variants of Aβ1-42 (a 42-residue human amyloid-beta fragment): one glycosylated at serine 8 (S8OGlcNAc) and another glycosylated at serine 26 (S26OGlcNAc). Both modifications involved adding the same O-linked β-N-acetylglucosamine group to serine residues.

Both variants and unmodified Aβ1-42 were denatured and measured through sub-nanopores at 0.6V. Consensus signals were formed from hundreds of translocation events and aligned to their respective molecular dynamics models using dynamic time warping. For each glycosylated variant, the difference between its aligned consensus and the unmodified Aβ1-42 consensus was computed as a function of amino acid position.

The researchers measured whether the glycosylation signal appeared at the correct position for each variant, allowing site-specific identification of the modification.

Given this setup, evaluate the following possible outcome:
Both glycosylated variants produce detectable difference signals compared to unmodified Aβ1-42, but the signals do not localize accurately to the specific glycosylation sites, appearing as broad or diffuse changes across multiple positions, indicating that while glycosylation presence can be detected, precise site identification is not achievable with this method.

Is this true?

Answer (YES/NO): NO